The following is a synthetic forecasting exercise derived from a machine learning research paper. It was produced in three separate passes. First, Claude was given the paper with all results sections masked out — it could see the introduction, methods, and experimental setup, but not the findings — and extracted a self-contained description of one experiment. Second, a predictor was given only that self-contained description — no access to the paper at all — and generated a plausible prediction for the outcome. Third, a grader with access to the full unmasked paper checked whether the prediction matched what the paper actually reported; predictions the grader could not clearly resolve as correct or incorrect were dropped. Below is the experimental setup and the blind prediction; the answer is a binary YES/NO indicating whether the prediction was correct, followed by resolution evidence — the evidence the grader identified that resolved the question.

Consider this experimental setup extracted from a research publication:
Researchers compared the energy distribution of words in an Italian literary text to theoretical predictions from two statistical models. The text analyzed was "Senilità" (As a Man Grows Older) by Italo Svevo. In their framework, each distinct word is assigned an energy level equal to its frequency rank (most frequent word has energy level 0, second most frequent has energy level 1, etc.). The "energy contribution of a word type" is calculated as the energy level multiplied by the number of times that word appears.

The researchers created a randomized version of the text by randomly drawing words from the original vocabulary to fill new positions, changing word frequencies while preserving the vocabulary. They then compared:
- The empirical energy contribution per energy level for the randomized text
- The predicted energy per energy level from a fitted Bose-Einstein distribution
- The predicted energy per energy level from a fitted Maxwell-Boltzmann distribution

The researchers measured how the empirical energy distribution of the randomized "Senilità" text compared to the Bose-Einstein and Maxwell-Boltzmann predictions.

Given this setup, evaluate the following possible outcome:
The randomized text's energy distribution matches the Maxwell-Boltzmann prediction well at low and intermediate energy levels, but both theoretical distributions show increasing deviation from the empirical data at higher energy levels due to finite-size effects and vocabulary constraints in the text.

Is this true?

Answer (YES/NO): NO